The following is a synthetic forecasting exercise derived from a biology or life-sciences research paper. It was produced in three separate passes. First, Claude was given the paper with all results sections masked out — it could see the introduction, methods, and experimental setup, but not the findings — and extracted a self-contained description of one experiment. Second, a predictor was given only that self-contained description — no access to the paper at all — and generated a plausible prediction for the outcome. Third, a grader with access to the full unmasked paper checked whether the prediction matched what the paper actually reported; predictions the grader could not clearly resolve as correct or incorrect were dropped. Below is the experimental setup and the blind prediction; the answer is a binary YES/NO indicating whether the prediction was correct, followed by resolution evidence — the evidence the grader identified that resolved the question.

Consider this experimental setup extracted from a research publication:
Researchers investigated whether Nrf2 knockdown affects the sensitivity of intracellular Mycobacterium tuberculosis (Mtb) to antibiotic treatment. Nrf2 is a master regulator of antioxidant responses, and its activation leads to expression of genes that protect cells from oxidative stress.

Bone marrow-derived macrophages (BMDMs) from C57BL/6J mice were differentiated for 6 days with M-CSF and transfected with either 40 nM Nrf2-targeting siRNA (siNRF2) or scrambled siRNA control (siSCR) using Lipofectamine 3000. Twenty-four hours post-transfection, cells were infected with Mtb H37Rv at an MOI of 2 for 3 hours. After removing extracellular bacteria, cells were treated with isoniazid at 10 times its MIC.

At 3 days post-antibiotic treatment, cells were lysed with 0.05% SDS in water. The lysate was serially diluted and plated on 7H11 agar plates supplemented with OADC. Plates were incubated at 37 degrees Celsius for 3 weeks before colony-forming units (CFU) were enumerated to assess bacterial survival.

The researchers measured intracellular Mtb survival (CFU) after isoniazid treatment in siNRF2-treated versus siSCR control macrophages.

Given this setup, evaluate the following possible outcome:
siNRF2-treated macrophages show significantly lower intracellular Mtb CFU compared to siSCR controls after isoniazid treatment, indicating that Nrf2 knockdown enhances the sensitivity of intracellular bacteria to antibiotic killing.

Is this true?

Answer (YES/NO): YES